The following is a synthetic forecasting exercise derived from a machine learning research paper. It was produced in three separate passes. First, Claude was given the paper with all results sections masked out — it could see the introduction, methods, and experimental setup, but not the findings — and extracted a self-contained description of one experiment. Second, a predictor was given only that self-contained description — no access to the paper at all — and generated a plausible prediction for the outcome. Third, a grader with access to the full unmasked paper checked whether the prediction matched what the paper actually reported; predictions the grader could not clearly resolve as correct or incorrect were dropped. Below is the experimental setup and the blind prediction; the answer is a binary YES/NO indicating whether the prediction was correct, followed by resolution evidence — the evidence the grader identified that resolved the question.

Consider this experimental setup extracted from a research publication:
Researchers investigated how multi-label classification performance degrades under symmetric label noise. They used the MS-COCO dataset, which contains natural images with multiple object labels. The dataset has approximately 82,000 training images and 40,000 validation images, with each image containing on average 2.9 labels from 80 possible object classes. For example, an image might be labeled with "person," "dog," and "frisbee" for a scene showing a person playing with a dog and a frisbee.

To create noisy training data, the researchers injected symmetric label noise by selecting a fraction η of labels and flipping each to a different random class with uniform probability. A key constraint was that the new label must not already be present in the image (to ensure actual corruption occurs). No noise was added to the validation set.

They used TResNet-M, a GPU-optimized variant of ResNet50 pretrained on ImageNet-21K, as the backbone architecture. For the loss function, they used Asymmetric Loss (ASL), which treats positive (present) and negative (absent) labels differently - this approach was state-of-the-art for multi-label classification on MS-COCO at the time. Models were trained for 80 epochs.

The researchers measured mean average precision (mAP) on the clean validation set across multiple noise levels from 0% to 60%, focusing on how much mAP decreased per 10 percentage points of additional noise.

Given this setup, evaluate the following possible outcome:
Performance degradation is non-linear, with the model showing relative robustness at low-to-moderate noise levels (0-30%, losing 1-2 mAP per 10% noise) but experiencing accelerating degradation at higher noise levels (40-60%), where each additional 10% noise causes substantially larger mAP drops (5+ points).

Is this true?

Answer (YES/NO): NO